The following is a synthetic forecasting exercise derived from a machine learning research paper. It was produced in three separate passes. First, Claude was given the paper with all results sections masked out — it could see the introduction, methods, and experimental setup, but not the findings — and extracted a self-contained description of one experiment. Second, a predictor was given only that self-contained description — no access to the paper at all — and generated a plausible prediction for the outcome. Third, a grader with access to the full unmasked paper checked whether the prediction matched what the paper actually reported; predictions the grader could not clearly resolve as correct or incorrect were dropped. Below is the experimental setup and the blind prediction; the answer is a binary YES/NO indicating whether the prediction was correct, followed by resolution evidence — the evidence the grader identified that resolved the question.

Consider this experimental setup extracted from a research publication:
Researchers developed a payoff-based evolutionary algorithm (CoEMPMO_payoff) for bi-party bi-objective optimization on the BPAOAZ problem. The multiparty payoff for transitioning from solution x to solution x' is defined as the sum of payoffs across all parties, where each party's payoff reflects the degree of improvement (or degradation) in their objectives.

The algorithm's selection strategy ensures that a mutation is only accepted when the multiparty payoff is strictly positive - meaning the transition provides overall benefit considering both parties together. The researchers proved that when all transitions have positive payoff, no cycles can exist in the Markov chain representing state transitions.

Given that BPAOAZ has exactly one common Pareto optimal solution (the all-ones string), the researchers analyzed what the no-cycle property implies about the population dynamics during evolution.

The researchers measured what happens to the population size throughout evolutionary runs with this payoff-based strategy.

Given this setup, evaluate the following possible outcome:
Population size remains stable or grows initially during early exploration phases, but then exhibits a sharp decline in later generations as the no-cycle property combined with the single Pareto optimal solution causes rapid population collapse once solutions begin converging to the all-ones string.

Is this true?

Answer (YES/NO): NO